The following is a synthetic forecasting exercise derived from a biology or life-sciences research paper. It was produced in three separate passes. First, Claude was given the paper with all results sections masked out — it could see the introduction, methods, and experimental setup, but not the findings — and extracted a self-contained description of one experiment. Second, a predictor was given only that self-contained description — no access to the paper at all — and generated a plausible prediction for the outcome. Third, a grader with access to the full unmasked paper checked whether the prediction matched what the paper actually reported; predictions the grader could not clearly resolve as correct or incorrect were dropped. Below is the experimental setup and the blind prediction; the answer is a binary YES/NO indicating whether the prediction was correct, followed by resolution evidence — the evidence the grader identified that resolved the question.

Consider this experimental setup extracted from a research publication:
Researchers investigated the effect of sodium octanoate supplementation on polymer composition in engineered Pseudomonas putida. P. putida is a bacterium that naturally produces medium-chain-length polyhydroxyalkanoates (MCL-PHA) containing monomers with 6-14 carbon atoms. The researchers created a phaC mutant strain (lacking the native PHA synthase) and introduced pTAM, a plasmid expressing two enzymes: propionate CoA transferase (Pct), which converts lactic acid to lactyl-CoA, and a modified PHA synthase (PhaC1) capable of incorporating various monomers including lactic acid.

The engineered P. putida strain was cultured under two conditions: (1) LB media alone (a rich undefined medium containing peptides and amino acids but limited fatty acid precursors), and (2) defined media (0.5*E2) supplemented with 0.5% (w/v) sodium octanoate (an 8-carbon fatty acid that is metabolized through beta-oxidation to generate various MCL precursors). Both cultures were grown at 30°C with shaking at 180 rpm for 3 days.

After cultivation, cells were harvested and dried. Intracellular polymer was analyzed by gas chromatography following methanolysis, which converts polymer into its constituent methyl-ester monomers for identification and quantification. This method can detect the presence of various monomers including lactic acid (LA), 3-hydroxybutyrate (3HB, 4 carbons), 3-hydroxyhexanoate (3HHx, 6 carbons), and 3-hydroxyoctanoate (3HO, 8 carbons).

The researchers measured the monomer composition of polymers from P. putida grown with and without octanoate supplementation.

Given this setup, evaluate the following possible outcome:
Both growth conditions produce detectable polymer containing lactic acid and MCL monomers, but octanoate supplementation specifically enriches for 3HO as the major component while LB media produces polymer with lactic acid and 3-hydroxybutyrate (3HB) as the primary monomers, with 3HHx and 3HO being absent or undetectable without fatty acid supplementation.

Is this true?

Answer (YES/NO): NO